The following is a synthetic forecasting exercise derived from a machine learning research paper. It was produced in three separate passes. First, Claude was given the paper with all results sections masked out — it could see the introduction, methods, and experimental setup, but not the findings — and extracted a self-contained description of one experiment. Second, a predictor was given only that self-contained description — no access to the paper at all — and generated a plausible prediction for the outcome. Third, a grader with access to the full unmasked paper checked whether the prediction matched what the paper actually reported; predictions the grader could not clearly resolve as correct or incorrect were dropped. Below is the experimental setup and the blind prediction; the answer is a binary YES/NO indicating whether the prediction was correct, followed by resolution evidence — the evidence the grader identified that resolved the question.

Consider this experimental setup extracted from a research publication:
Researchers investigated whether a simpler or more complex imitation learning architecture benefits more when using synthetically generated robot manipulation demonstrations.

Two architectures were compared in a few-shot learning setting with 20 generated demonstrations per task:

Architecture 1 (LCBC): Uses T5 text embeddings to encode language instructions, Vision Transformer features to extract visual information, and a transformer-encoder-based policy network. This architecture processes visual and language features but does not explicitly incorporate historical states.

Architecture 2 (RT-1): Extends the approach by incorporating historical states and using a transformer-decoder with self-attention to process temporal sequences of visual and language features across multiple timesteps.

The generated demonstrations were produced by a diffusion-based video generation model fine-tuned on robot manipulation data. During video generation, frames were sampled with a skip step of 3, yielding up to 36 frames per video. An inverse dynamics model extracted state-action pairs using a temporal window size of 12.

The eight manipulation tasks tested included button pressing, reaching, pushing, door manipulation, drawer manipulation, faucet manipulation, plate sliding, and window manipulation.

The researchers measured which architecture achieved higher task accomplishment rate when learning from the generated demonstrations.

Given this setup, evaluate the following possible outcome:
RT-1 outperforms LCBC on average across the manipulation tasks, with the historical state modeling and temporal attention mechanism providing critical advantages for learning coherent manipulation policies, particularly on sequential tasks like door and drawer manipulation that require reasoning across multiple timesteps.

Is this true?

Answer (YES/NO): NO